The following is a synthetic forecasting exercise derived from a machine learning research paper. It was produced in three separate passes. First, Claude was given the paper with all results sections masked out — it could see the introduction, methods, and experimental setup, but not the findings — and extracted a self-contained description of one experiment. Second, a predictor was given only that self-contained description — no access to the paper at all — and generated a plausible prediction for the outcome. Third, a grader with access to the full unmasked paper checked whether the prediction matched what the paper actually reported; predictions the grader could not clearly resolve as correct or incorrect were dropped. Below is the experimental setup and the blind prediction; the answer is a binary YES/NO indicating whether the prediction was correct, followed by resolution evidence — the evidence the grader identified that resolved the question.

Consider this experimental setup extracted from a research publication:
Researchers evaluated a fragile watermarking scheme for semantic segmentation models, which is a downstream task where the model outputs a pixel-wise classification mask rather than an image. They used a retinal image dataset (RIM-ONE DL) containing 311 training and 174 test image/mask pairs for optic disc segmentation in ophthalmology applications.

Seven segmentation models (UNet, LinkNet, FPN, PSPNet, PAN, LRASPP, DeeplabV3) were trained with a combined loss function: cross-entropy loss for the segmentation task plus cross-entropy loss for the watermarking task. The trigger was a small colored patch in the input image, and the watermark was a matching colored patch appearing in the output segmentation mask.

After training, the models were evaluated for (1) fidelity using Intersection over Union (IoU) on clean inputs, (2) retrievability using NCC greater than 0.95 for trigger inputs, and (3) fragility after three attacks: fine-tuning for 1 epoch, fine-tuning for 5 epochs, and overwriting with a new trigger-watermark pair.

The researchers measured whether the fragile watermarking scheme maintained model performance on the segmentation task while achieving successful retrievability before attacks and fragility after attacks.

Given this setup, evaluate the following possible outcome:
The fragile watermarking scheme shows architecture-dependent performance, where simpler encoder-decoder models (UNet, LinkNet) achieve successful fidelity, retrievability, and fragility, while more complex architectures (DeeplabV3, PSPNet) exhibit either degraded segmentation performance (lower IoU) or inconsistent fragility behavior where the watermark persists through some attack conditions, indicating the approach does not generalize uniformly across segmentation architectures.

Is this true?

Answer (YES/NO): NO